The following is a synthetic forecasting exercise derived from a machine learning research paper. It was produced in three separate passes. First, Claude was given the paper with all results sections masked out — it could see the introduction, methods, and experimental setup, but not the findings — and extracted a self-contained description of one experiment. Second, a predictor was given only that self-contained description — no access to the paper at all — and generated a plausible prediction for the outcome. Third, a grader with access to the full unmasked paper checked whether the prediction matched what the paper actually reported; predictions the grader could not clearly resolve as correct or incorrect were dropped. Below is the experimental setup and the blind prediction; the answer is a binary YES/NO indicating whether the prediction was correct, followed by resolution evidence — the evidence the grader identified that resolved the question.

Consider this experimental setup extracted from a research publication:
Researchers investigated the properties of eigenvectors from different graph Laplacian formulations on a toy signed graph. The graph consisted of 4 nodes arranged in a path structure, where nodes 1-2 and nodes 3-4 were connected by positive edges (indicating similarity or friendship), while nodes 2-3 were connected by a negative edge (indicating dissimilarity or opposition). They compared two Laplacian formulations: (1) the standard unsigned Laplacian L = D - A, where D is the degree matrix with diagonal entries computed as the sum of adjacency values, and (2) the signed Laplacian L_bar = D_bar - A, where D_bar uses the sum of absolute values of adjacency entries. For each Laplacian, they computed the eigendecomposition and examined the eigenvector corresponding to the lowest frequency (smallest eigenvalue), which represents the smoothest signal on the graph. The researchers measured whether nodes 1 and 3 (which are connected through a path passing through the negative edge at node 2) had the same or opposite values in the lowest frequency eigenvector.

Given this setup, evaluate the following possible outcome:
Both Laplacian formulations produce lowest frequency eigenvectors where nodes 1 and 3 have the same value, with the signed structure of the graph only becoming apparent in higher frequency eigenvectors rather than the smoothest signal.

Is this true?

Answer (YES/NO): NO